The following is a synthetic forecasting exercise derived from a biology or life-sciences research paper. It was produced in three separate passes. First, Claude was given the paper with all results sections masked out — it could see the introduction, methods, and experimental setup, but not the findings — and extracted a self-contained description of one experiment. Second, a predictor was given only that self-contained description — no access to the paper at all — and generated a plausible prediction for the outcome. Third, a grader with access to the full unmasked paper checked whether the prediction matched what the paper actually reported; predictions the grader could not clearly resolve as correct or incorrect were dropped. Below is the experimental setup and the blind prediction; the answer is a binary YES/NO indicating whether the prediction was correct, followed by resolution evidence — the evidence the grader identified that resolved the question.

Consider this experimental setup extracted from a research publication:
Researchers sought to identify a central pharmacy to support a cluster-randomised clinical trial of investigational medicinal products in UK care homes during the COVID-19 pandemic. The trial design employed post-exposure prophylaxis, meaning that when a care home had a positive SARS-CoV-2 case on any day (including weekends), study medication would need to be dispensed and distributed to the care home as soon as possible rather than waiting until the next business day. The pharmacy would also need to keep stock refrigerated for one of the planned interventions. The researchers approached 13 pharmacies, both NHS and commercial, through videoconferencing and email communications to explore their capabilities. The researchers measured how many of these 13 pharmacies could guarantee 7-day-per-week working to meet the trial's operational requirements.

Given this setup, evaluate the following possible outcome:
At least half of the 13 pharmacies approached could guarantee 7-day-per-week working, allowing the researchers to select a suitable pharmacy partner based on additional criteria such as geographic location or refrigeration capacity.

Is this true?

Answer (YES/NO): NO